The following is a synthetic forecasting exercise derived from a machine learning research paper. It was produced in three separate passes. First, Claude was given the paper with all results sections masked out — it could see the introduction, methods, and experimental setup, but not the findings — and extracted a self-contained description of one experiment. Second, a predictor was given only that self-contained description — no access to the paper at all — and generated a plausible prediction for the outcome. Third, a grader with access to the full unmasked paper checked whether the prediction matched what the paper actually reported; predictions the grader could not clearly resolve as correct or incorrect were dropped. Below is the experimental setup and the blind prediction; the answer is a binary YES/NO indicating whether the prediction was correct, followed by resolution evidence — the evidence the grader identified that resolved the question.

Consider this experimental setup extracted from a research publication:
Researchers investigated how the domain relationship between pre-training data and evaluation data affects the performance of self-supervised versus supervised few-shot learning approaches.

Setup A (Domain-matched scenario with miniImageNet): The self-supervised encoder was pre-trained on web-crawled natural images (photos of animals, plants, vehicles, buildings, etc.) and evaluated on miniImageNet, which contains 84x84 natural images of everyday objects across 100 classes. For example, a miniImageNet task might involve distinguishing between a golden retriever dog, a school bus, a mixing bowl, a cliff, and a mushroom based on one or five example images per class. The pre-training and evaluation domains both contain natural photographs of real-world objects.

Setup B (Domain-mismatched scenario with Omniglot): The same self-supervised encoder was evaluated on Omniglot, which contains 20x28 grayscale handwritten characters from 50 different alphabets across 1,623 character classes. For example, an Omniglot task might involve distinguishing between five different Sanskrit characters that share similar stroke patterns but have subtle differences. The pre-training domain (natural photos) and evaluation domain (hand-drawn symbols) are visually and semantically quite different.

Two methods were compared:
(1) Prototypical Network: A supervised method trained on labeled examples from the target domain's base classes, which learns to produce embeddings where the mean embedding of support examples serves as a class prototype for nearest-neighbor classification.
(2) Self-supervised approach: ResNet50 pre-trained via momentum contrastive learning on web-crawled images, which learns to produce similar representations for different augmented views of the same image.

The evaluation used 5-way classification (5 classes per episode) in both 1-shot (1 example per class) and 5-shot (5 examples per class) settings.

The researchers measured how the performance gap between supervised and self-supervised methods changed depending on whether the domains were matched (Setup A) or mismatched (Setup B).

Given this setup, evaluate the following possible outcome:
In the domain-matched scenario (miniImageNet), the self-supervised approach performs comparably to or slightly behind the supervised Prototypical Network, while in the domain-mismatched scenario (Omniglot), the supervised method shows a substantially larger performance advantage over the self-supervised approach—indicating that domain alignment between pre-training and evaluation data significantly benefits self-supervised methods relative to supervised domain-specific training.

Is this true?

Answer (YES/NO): NO